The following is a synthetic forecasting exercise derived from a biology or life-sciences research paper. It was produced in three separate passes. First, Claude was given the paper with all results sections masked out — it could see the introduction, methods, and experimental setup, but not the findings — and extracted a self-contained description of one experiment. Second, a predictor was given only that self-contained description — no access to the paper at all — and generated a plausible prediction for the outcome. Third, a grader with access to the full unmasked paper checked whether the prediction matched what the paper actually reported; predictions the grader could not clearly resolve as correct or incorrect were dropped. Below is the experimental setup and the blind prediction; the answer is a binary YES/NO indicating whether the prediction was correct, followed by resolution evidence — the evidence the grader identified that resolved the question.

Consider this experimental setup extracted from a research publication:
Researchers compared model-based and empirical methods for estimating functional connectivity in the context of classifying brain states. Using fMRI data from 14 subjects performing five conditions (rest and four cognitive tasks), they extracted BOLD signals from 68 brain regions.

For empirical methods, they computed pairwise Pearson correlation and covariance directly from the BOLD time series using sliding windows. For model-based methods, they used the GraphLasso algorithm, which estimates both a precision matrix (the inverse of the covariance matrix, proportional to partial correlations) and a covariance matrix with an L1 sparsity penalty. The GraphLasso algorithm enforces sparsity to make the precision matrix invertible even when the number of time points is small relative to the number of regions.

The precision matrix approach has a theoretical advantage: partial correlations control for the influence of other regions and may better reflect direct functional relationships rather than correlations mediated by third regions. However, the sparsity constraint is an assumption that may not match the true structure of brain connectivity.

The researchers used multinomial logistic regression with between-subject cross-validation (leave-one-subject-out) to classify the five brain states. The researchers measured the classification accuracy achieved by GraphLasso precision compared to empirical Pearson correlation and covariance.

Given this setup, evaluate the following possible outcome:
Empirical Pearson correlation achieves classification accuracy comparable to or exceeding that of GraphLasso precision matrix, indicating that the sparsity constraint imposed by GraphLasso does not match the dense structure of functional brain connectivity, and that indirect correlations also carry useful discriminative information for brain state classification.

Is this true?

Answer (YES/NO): NO